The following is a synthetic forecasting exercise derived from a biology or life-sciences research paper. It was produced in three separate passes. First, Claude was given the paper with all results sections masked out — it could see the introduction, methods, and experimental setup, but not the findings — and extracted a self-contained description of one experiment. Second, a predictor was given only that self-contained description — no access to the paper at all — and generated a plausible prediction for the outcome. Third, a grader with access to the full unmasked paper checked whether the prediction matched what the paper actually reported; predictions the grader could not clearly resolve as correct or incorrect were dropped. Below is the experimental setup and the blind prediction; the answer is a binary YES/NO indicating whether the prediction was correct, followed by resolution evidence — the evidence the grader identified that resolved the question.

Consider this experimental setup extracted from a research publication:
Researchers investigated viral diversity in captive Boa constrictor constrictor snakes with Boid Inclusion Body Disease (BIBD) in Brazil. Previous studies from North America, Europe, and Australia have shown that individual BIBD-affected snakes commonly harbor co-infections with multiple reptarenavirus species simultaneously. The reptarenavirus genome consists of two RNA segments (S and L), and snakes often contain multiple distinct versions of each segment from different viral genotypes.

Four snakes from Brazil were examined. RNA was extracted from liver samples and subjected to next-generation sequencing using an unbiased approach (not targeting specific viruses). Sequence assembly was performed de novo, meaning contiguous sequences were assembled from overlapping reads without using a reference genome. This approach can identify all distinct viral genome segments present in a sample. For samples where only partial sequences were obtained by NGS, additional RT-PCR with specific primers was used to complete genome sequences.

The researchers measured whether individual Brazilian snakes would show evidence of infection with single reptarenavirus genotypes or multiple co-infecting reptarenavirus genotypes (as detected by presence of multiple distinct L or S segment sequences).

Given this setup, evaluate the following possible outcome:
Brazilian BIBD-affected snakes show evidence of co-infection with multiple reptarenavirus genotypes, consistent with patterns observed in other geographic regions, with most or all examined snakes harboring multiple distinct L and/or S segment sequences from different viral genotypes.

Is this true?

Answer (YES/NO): NO